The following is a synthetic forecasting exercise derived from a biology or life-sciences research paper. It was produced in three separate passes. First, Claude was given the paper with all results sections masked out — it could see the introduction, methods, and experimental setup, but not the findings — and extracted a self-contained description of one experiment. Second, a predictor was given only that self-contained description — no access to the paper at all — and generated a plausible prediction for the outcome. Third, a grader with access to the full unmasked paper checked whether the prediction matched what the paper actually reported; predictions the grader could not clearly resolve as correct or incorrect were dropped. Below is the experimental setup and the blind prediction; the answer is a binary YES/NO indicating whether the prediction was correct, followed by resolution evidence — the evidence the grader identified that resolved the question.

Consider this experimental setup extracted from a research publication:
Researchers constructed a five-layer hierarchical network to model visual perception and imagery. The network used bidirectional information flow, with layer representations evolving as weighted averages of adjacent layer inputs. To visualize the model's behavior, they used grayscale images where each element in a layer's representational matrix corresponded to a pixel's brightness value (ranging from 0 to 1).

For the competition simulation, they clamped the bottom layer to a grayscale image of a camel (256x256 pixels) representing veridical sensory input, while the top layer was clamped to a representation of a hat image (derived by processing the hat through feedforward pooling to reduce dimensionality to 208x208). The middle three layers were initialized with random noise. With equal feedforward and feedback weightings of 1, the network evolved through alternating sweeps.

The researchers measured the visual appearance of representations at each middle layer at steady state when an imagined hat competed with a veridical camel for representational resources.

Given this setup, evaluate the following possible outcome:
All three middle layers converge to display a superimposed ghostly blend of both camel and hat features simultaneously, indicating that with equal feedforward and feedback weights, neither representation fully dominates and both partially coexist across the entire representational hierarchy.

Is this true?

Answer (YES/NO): NO